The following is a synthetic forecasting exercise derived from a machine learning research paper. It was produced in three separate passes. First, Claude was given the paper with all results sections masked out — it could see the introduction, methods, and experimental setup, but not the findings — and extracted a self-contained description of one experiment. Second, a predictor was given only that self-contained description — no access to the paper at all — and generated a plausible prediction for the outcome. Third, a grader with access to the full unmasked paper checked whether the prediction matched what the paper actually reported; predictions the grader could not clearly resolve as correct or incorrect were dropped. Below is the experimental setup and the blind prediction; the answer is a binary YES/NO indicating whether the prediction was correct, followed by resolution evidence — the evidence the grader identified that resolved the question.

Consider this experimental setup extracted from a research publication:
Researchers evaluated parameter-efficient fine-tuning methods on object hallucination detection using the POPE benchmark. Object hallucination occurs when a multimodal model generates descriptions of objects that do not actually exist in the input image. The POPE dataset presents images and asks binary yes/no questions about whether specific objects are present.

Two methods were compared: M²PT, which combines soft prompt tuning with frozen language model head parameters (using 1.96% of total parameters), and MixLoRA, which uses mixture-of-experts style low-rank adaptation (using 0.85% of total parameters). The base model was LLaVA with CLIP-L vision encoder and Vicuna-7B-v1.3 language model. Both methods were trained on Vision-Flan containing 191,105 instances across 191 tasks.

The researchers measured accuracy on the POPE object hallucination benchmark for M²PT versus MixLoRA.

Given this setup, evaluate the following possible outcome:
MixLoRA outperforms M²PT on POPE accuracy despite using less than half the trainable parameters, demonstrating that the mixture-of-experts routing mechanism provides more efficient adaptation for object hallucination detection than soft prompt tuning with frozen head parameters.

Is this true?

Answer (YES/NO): NO